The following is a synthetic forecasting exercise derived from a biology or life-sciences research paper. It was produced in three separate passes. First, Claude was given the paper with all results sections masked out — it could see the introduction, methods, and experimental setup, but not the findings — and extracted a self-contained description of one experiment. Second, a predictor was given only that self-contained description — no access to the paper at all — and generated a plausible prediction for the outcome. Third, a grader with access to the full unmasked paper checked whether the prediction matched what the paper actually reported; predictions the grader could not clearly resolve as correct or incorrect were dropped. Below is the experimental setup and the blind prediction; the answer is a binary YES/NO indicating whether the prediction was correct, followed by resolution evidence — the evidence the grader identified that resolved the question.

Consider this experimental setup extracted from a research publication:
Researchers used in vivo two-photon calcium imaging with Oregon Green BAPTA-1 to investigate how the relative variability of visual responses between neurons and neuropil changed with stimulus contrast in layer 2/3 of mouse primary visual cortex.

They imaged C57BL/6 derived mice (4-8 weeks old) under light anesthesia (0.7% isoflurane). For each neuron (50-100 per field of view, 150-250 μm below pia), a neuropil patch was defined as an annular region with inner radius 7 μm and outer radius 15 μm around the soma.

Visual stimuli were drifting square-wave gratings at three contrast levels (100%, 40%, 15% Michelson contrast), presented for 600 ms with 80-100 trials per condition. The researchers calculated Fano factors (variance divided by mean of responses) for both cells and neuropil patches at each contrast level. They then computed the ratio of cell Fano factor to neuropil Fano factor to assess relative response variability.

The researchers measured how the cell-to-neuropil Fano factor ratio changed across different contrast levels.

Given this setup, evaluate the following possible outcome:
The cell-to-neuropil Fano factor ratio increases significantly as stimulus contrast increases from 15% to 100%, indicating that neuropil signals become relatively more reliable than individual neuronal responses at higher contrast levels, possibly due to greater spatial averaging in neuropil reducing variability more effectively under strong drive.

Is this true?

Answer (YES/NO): YES